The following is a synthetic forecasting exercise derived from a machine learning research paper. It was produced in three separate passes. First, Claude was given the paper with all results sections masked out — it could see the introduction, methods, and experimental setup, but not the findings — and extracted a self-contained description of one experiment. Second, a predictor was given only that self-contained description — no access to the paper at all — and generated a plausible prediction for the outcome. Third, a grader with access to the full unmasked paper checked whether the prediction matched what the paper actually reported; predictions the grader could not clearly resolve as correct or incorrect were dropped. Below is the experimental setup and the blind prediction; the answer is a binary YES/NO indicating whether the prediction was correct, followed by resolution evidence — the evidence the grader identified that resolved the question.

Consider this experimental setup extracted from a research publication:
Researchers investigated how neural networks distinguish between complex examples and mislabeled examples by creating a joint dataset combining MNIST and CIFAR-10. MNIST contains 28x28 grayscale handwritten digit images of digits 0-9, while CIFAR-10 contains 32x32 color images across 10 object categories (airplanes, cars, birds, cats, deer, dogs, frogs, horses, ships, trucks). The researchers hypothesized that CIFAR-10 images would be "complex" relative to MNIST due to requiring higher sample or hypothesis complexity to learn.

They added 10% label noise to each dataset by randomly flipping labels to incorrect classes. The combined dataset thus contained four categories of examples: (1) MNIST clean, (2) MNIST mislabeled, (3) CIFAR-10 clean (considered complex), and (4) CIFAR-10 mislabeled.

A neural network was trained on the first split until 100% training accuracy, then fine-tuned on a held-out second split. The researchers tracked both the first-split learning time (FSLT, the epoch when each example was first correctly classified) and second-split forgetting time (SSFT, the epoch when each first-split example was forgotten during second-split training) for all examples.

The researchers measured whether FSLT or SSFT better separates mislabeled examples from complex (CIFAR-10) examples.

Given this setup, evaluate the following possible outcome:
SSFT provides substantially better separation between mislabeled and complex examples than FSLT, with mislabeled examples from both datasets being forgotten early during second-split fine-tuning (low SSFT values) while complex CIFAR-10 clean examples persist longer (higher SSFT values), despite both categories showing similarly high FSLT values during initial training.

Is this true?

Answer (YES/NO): YES